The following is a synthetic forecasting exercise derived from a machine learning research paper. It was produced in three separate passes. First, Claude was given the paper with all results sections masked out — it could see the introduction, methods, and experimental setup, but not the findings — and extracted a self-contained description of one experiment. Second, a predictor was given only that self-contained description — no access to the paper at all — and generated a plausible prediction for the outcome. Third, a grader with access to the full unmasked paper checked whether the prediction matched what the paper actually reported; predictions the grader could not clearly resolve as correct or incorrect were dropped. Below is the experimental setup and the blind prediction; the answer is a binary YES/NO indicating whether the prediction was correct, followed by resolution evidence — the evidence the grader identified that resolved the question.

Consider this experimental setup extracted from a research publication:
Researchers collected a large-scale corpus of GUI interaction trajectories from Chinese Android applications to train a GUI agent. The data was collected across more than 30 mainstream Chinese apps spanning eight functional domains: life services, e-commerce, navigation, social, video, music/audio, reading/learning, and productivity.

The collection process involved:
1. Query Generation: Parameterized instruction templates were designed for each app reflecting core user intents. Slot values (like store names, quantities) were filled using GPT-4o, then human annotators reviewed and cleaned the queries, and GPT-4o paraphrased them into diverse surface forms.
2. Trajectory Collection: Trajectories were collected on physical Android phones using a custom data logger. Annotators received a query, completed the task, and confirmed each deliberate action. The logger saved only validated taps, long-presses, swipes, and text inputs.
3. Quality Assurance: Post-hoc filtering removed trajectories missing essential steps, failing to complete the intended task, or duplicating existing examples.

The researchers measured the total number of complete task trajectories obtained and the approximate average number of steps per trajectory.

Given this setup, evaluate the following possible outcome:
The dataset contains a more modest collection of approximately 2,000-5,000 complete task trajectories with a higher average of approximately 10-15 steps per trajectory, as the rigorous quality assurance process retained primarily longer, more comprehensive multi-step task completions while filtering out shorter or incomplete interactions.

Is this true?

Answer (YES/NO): NO